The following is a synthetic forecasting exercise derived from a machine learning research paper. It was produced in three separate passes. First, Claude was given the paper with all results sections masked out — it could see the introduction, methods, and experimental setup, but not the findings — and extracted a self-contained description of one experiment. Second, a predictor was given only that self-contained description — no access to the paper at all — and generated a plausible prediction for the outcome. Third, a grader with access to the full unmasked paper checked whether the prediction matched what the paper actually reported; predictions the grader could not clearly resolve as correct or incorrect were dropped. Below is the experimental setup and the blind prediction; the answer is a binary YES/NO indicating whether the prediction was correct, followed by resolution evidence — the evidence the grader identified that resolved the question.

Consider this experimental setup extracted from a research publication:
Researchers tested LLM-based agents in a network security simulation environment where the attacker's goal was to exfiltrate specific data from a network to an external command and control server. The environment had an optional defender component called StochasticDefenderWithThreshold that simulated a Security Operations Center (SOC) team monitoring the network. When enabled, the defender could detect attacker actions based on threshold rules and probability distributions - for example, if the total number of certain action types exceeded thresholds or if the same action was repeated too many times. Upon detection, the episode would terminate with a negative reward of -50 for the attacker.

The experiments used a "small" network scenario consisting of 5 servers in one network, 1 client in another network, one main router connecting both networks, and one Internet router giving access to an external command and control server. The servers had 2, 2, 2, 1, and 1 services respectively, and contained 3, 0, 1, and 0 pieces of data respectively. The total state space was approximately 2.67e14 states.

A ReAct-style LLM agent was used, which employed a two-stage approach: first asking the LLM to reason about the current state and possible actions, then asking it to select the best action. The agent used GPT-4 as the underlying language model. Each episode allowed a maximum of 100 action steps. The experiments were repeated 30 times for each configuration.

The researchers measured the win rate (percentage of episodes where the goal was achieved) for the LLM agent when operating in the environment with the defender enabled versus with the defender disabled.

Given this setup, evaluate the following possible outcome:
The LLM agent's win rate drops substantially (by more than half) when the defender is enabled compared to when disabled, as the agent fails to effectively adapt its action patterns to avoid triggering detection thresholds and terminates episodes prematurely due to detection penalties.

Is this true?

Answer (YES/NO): NO